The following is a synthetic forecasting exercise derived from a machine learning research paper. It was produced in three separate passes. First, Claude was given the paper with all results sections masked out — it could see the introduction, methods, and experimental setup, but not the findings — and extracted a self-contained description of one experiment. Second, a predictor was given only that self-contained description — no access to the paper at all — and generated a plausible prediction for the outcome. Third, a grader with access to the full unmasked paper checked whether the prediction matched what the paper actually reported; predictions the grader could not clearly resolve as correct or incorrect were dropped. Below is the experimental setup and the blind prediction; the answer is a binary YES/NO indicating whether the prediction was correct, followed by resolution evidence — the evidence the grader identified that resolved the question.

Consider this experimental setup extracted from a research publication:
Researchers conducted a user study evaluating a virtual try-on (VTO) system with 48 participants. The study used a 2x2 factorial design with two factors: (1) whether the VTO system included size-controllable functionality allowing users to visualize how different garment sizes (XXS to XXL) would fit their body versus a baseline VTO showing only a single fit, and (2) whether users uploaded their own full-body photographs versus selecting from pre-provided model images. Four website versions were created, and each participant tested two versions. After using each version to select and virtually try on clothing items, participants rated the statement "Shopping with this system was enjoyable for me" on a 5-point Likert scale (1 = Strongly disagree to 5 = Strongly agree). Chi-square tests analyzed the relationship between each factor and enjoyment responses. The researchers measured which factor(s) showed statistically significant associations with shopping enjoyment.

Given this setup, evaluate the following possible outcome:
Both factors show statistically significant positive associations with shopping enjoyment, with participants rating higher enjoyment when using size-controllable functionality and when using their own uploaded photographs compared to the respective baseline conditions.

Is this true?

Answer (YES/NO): NO